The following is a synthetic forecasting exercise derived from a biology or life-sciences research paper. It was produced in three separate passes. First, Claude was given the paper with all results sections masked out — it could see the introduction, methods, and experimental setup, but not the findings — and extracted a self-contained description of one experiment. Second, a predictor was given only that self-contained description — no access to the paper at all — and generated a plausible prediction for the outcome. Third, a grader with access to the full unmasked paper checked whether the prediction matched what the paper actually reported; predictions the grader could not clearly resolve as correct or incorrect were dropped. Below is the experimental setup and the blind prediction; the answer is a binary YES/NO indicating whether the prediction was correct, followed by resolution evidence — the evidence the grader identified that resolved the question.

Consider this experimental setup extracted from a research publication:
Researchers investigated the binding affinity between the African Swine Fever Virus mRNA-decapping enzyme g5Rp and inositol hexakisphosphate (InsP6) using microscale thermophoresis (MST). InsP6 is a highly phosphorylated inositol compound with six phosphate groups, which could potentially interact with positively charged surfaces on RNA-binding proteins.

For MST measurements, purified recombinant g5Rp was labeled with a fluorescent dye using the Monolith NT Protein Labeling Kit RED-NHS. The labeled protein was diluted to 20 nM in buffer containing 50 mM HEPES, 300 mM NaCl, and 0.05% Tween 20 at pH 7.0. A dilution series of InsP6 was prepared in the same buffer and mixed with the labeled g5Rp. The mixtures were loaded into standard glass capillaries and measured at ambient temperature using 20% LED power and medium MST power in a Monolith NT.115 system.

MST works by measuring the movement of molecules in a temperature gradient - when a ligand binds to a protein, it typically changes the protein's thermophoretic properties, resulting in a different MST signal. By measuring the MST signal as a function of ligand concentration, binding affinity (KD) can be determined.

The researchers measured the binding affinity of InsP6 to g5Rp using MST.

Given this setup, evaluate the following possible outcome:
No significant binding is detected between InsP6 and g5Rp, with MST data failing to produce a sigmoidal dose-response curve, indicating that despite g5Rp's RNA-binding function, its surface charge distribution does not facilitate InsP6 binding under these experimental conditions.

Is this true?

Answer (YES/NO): NO